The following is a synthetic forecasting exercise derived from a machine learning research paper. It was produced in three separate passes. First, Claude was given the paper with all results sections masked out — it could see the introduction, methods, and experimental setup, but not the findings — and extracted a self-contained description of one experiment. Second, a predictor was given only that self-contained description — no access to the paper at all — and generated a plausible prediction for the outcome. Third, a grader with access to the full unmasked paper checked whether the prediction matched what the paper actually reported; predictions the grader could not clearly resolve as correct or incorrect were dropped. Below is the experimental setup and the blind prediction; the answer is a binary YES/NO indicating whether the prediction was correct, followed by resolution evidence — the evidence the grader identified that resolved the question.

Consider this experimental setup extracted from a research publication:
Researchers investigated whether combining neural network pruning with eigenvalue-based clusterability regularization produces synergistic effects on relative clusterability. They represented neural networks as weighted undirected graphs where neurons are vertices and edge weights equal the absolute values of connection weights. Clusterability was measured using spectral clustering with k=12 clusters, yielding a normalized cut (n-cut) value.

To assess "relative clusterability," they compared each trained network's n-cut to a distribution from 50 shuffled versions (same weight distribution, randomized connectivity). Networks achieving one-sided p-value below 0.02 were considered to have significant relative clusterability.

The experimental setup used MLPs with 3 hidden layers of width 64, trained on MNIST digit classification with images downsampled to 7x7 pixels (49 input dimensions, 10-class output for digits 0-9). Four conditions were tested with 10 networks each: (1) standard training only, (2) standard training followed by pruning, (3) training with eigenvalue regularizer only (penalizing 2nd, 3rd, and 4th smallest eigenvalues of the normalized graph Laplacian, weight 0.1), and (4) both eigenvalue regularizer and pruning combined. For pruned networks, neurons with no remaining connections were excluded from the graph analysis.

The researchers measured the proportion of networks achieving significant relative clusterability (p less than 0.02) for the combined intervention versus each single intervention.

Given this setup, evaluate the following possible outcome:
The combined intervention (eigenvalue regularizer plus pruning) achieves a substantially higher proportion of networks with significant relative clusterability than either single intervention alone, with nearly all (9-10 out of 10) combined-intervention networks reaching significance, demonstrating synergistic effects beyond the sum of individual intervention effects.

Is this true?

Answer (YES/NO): NO